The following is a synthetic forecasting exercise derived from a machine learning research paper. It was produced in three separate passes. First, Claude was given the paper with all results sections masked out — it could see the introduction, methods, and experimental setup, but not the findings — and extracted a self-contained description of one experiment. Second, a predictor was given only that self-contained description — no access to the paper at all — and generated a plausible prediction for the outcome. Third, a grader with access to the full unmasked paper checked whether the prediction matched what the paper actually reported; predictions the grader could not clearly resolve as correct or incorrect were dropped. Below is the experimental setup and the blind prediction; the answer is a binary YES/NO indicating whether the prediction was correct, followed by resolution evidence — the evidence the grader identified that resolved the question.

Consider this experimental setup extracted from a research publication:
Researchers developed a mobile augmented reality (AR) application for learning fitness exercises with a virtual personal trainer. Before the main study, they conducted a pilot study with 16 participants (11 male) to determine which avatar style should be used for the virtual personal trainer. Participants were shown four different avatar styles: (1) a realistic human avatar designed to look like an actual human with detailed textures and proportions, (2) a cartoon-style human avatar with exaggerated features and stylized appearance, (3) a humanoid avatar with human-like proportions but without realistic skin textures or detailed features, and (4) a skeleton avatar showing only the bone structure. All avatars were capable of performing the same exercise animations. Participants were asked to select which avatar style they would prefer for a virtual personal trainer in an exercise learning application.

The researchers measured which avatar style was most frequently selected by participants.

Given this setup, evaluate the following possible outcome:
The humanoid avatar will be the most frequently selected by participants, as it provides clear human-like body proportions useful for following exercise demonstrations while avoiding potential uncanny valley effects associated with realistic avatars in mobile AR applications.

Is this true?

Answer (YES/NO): NO